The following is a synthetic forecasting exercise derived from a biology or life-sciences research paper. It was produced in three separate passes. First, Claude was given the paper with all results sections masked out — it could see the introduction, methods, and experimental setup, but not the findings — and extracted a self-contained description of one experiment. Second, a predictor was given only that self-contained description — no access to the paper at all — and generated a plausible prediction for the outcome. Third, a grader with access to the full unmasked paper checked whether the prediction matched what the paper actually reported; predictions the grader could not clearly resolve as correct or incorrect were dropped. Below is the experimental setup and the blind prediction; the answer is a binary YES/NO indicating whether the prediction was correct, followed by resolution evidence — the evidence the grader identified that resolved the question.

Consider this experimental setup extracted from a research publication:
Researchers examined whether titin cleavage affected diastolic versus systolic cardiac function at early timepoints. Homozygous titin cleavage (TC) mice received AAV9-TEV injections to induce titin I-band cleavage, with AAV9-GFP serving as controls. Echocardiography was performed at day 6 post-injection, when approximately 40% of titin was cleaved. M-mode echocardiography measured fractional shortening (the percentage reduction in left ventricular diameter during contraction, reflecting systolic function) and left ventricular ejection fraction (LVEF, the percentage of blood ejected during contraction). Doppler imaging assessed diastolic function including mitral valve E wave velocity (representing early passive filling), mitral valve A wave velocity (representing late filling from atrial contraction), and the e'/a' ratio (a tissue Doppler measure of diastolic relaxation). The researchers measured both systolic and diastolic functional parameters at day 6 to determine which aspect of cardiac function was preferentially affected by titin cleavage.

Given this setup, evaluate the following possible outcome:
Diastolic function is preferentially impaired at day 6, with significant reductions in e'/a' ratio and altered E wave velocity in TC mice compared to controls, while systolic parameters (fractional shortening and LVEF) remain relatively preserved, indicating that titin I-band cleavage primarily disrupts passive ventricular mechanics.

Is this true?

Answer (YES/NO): YES